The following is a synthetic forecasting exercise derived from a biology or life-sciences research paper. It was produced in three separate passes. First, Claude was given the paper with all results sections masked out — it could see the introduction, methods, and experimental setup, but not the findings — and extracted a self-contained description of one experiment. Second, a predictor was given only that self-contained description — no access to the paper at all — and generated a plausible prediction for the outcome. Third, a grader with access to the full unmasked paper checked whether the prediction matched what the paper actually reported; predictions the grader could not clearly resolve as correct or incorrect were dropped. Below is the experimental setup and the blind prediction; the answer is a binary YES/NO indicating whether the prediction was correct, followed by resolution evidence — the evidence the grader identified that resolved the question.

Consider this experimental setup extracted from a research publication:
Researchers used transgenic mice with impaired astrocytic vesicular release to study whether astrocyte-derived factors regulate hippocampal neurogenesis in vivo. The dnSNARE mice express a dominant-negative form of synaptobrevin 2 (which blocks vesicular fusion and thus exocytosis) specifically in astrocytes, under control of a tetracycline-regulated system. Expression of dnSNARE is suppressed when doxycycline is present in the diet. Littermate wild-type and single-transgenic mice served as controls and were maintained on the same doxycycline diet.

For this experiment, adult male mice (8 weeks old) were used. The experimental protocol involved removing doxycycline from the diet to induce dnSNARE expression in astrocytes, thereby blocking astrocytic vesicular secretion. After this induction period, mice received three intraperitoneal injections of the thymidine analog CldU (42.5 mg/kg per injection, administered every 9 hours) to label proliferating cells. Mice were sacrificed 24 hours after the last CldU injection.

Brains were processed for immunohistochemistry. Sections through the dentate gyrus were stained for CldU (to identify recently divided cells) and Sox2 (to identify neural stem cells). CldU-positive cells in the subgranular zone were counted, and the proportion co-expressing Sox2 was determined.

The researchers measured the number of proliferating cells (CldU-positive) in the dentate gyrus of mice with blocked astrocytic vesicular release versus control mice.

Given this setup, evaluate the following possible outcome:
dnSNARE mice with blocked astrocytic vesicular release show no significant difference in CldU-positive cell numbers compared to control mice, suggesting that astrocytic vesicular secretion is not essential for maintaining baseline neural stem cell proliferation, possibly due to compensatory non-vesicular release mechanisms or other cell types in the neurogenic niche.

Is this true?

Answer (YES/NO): NO